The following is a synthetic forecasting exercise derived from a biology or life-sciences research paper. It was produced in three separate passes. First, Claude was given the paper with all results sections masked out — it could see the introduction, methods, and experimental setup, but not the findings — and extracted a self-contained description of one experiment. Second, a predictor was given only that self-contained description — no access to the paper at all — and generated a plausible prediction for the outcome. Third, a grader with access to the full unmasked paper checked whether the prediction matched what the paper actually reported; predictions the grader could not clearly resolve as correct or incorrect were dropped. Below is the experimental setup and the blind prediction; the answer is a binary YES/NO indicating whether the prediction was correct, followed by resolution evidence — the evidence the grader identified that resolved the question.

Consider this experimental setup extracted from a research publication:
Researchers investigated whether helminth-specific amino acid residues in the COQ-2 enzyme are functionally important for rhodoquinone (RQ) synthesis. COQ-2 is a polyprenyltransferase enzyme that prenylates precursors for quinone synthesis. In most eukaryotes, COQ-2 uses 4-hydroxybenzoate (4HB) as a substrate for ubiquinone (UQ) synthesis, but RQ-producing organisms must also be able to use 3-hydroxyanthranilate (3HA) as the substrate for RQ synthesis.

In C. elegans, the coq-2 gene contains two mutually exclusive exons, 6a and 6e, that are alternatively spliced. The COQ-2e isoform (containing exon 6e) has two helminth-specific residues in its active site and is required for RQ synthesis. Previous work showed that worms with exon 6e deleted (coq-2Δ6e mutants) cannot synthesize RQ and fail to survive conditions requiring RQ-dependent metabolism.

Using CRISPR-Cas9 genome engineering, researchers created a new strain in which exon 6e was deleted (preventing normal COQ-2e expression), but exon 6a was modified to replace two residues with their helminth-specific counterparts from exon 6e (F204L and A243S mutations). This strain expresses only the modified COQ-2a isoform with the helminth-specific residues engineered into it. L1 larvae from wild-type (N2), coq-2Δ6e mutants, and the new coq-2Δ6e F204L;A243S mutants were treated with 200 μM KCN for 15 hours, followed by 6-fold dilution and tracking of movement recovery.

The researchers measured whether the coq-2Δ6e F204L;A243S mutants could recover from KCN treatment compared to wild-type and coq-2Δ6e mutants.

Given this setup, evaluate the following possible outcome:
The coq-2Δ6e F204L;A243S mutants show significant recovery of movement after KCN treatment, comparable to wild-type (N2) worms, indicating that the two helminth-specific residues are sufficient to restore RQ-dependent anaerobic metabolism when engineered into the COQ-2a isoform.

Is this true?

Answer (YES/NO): YES